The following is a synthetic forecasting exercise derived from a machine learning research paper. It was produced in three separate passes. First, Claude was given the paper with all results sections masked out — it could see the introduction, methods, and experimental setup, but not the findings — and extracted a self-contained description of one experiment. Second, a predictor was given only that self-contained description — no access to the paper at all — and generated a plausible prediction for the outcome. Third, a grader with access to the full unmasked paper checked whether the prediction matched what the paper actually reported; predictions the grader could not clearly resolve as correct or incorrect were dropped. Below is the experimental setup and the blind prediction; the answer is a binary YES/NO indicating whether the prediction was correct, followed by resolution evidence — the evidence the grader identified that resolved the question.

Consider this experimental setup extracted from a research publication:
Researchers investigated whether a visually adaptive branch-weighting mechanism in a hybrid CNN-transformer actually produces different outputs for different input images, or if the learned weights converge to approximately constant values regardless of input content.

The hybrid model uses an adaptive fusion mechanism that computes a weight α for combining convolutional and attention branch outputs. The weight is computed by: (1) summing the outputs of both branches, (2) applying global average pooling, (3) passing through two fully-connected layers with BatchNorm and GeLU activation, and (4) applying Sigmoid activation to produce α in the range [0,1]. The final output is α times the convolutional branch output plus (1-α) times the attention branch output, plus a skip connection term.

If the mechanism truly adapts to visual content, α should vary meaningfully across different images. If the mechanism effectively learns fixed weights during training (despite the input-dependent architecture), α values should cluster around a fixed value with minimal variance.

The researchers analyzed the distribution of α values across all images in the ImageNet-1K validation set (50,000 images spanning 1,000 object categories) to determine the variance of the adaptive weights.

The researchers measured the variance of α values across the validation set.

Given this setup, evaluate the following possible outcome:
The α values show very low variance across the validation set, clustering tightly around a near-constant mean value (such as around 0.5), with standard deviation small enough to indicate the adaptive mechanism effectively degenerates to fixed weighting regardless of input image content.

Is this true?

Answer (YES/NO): NO